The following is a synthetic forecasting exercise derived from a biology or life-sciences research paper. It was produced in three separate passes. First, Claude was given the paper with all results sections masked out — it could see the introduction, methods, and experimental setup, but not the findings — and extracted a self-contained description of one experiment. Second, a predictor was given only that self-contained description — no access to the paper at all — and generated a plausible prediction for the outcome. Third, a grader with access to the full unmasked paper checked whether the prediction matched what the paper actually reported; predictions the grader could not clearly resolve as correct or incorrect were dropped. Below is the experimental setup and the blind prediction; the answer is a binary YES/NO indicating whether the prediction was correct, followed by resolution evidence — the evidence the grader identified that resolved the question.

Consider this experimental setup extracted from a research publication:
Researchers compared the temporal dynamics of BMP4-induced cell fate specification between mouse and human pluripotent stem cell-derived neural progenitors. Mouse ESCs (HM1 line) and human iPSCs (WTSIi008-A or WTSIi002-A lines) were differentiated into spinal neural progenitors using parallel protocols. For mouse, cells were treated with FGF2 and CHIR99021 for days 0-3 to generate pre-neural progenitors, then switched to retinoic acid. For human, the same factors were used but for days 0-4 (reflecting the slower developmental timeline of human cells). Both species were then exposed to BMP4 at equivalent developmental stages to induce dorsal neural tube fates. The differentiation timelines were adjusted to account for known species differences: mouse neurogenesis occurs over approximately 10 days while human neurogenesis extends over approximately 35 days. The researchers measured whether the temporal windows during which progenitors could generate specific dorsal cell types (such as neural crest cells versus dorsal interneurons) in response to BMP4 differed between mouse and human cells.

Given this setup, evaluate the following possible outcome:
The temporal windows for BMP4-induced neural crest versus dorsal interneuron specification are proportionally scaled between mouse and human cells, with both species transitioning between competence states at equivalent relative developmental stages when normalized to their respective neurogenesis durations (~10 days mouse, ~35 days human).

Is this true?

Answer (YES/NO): YES